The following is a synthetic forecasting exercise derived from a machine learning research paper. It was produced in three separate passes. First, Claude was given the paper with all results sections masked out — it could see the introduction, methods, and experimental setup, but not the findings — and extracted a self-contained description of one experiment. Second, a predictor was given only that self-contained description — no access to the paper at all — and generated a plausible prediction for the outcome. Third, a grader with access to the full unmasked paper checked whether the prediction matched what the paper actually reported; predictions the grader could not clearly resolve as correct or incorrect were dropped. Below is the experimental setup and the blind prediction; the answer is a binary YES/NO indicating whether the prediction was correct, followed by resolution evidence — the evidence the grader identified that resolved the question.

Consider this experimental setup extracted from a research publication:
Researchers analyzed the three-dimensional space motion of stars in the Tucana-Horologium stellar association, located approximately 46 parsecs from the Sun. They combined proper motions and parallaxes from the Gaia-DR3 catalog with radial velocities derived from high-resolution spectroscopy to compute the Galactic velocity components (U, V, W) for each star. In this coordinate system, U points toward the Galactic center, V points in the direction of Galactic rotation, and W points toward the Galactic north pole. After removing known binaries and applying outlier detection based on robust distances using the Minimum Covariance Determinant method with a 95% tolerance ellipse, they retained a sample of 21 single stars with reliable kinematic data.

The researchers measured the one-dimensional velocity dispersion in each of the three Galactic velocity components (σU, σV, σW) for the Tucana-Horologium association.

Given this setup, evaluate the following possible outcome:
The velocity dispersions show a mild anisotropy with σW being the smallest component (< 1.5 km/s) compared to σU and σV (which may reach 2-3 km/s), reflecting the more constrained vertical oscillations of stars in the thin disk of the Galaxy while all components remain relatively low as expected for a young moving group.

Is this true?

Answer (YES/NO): NO